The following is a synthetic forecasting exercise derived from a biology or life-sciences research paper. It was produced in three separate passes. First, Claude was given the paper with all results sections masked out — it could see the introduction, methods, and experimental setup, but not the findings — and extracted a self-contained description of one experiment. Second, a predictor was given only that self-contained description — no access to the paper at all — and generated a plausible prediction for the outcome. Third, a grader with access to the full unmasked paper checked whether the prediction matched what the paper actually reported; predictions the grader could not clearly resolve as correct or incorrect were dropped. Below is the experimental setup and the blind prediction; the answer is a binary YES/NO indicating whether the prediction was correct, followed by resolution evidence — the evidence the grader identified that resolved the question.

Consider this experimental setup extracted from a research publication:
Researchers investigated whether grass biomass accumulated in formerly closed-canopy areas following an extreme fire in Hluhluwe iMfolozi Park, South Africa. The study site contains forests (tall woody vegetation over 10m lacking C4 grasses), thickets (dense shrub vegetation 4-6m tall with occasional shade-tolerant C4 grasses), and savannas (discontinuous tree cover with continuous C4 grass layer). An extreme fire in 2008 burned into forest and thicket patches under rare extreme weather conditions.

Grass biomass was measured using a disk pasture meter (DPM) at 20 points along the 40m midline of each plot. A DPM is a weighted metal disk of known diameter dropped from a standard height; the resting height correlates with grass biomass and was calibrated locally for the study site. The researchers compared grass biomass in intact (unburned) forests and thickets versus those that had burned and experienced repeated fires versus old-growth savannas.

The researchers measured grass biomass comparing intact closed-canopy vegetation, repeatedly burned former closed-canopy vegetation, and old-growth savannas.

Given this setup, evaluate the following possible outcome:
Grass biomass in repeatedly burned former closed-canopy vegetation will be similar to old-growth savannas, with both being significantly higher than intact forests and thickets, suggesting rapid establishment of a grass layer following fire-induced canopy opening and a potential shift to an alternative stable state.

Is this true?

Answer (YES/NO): NO